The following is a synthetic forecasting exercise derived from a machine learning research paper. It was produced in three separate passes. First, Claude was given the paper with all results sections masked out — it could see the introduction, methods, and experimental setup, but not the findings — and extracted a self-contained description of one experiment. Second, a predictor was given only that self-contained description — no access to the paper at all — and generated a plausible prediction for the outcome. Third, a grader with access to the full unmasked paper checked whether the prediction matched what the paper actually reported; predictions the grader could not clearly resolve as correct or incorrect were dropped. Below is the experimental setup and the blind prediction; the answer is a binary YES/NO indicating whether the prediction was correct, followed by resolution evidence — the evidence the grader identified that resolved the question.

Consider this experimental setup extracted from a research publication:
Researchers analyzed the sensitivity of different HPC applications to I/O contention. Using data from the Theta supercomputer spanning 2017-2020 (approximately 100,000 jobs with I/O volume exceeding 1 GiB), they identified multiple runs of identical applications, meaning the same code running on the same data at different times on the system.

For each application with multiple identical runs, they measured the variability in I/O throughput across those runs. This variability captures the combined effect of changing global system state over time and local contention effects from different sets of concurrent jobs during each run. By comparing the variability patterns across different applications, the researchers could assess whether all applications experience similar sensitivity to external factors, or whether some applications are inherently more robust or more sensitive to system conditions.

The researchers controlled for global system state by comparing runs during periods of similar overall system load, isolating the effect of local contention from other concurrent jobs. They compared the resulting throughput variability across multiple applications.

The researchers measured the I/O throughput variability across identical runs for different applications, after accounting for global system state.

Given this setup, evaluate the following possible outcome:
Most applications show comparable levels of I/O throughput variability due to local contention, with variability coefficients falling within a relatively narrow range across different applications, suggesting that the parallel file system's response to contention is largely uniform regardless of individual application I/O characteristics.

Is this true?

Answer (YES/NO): NO